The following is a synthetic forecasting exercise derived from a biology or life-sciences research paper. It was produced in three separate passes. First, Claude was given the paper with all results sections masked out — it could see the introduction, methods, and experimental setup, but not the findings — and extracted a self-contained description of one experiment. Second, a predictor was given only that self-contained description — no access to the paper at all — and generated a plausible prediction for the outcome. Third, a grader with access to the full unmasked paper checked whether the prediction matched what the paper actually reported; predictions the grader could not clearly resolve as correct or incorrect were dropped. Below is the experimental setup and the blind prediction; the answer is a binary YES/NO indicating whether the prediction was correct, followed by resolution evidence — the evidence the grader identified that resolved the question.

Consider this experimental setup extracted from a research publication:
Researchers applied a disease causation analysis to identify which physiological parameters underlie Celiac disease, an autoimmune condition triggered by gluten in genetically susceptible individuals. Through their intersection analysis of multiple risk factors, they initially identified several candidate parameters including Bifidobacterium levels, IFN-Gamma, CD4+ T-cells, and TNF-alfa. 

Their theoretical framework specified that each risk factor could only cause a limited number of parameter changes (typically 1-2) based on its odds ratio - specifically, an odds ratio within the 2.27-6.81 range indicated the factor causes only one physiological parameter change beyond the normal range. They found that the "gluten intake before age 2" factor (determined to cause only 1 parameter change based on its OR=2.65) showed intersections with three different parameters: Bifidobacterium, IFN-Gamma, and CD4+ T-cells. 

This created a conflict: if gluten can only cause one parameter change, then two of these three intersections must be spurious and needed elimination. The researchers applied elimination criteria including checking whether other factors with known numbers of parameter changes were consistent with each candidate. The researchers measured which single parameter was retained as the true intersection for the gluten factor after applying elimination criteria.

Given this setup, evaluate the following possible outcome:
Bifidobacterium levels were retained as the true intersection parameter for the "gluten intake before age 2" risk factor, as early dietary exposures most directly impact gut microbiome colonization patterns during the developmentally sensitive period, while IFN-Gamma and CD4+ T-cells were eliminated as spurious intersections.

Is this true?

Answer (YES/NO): YES